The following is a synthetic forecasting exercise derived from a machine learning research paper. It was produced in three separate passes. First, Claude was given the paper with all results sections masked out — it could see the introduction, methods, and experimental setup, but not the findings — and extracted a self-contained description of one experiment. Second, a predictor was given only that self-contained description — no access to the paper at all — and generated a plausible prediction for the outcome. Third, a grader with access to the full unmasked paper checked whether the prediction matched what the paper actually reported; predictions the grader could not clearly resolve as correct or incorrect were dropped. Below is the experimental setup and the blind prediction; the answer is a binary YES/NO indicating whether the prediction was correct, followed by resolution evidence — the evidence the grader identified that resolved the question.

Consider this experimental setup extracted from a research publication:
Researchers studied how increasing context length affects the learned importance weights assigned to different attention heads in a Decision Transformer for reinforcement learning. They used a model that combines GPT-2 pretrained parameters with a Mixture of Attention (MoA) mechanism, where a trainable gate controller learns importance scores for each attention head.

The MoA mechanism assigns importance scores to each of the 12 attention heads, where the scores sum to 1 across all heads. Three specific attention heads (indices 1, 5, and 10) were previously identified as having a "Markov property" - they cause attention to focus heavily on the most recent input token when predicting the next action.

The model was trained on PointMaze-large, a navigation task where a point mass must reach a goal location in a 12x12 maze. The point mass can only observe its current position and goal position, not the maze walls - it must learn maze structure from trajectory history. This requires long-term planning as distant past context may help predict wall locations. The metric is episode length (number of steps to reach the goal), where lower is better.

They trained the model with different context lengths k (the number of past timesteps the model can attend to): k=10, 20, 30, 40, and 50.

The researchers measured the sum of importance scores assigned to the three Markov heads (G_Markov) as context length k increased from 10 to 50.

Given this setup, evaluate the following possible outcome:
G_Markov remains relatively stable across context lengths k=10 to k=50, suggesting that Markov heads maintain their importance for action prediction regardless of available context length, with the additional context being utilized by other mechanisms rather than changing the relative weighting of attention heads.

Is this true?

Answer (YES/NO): NO